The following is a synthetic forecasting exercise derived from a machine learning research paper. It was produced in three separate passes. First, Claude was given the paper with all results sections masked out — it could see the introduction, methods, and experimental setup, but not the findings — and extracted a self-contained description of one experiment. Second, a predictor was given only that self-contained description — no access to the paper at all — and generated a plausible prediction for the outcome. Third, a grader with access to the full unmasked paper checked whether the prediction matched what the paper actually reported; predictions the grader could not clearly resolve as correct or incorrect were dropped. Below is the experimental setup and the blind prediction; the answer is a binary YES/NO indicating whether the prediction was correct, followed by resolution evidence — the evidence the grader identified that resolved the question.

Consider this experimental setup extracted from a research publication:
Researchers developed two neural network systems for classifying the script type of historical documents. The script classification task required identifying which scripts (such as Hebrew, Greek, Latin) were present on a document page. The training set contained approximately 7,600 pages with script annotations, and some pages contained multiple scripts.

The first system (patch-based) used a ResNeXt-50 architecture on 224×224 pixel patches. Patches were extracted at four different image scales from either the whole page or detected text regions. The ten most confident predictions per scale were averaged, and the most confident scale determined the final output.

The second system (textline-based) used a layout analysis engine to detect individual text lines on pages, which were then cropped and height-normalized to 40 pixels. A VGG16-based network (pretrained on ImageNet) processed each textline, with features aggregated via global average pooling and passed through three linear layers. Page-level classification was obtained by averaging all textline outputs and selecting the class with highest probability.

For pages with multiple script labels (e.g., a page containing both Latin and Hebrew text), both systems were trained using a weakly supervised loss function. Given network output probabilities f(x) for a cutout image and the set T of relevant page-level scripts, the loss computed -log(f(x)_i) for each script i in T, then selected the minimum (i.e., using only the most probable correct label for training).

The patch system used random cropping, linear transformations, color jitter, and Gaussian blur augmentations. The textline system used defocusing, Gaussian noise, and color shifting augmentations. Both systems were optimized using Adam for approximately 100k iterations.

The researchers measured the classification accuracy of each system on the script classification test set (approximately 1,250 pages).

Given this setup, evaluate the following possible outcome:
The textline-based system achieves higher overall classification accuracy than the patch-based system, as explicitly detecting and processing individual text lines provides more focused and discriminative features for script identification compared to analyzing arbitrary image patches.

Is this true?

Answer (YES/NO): YES